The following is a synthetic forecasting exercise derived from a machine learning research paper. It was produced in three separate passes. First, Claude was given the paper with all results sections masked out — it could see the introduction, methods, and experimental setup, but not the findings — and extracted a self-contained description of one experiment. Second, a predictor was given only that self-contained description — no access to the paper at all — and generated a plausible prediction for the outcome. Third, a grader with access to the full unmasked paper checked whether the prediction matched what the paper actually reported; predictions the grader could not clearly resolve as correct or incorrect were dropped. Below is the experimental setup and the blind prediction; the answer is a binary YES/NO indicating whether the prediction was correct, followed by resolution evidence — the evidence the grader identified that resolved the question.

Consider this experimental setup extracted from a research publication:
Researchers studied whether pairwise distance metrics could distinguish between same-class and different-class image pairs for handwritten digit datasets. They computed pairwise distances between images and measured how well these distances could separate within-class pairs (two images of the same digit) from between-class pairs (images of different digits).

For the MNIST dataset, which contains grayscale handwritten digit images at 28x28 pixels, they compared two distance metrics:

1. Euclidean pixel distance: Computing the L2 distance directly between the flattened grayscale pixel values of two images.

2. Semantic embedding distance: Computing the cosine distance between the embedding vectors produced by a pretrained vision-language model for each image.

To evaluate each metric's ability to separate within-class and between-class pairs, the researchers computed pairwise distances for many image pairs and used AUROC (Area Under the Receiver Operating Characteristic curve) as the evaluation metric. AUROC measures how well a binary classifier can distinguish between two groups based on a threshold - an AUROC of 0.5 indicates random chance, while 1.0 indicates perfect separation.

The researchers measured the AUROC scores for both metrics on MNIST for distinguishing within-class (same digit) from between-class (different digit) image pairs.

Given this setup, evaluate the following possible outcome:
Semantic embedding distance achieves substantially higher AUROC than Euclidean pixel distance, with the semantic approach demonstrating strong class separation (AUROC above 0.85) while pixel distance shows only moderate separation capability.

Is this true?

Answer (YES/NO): NO